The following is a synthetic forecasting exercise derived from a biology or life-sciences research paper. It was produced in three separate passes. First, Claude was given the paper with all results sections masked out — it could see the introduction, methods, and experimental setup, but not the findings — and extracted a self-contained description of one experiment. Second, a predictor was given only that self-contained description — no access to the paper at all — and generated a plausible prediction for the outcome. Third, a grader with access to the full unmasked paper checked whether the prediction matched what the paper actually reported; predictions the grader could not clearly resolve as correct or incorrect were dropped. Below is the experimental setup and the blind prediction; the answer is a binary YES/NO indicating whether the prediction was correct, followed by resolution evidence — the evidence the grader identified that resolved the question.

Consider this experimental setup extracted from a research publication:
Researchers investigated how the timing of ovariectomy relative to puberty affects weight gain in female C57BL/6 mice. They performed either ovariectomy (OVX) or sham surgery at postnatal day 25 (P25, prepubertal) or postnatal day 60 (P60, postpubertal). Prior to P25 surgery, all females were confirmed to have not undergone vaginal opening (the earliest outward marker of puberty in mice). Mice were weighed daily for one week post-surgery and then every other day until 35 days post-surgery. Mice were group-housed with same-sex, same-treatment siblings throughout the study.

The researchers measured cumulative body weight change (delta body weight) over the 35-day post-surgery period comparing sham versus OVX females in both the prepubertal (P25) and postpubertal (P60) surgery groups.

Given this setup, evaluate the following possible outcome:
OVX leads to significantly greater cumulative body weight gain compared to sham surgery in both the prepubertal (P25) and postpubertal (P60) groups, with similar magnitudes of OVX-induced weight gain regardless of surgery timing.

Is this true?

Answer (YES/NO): NO